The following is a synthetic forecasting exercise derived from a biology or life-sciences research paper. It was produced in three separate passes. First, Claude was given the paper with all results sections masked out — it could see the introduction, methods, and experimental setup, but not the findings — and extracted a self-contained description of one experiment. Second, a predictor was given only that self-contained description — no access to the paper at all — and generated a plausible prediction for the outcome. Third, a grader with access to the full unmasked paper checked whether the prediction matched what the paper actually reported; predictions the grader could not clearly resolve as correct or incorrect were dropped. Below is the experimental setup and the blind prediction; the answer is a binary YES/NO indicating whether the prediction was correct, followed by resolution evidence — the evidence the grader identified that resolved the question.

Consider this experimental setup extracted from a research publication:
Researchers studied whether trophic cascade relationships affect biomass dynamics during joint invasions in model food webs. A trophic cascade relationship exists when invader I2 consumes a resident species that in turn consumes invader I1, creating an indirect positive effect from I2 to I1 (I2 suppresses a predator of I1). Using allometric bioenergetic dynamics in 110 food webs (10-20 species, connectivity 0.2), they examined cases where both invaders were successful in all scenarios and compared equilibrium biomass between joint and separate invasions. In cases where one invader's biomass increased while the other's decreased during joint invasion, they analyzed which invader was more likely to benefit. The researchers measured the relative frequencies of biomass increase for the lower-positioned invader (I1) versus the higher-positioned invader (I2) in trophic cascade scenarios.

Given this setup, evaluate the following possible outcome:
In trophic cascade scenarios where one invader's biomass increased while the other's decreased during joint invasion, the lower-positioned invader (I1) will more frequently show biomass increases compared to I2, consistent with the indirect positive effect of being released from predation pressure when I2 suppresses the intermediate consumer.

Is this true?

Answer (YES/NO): YES